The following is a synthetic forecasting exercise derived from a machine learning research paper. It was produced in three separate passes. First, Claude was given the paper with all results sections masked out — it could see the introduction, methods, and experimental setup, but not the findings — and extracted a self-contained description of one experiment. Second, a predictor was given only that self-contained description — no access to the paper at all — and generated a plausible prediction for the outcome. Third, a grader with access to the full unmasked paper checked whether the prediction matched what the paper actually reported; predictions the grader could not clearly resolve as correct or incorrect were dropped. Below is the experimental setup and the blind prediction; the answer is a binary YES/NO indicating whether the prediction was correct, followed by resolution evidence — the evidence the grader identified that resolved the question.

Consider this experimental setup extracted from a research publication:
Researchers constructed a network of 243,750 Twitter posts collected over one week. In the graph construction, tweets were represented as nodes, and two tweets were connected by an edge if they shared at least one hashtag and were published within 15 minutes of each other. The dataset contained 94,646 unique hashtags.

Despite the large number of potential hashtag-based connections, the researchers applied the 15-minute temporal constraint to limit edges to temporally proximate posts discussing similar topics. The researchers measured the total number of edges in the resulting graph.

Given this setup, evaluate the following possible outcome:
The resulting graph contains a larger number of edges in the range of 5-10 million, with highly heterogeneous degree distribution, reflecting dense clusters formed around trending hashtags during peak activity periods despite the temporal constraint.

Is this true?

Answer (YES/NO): NO